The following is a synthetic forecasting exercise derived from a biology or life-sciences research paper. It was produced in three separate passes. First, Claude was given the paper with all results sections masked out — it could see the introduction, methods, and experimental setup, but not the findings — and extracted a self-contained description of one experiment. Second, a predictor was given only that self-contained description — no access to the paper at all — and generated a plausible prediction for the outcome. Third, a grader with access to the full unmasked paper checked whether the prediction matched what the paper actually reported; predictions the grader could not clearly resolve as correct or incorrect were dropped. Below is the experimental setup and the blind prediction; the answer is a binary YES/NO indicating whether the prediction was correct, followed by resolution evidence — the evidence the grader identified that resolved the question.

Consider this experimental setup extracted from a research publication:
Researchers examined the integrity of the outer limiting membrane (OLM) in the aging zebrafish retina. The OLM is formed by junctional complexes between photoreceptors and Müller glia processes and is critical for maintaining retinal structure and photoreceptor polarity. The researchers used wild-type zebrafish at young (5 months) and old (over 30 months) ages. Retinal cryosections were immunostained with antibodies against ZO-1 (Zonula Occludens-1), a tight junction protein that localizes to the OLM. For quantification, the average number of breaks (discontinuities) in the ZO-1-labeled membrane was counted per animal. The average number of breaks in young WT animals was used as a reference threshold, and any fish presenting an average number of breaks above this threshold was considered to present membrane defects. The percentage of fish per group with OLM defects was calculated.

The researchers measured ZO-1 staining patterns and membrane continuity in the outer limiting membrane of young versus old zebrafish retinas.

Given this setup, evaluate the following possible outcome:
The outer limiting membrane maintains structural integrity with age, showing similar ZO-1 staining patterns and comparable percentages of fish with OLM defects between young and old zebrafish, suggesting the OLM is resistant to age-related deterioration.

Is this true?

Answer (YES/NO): NO